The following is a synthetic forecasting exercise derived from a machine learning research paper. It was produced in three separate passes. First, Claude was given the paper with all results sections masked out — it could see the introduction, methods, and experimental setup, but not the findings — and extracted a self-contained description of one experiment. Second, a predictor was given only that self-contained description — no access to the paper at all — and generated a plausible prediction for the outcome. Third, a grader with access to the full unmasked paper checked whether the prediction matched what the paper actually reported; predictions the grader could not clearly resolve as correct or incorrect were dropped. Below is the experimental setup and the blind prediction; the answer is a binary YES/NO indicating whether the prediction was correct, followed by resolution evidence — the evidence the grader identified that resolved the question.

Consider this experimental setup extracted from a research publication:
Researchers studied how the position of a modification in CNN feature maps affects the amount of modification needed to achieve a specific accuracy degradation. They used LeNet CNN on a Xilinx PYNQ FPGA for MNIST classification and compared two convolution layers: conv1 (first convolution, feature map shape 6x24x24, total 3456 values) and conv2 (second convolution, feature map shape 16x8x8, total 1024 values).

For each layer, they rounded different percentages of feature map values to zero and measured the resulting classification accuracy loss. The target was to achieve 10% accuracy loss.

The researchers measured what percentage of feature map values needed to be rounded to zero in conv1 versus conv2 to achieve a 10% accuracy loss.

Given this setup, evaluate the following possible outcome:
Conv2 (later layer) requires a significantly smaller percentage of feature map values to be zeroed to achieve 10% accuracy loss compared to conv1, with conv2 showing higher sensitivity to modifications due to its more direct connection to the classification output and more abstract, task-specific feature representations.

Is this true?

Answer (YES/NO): NO